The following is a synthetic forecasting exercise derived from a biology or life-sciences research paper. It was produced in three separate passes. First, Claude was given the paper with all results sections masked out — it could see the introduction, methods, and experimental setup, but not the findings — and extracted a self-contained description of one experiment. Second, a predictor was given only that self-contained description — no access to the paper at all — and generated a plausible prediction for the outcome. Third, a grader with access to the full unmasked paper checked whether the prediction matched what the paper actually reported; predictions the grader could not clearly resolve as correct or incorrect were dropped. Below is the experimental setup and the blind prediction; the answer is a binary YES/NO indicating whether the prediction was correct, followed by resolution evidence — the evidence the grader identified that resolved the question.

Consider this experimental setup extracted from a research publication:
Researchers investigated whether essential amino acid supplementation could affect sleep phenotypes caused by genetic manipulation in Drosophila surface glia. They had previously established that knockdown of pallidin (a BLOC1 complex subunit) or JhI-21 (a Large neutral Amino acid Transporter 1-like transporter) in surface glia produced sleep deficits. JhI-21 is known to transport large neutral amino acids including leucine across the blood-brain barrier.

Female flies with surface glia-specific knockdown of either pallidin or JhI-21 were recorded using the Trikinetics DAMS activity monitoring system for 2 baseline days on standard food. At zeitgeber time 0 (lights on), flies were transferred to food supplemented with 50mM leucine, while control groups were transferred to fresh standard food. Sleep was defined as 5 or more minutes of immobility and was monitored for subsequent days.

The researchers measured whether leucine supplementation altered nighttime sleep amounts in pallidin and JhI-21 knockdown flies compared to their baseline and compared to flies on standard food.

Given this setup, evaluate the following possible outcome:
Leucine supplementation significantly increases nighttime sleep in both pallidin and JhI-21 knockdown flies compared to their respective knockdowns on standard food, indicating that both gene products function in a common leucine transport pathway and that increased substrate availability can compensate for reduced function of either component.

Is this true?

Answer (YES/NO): YES